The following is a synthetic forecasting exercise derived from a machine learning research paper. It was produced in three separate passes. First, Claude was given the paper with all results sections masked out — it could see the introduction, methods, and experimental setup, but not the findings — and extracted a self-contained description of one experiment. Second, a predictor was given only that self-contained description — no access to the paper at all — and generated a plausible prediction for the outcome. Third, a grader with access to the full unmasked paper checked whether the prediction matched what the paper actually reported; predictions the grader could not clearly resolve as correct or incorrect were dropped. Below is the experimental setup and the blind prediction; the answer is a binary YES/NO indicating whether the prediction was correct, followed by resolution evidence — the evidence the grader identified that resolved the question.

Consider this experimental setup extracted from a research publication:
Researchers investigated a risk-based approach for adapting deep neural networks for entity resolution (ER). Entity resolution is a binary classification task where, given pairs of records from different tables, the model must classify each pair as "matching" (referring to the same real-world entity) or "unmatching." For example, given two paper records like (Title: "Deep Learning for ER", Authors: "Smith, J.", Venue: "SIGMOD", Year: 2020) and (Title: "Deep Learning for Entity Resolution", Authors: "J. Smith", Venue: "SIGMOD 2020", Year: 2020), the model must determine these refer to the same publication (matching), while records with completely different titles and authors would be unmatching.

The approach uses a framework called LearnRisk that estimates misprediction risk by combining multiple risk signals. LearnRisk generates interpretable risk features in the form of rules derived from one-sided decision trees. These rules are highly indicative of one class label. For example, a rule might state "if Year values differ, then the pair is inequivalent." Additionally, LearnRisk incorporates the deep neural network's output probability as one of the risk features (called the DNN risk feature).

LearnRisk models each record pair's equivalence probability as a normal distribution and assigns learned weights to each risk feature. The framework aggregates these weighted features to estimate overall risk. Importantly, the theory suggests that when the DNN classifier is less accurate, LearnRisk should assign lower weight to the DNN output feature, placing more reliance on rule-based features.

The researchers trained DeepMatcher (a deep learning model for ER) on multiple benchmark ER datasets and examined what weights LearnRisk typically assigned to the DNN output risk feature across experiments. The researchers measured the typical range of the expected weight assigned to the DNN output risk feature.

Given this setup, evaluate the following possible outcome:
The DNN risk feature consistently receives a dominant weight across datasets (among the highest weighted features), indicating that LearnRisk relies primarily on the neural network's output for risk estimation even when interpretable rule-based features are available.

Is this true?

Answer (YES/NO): NO